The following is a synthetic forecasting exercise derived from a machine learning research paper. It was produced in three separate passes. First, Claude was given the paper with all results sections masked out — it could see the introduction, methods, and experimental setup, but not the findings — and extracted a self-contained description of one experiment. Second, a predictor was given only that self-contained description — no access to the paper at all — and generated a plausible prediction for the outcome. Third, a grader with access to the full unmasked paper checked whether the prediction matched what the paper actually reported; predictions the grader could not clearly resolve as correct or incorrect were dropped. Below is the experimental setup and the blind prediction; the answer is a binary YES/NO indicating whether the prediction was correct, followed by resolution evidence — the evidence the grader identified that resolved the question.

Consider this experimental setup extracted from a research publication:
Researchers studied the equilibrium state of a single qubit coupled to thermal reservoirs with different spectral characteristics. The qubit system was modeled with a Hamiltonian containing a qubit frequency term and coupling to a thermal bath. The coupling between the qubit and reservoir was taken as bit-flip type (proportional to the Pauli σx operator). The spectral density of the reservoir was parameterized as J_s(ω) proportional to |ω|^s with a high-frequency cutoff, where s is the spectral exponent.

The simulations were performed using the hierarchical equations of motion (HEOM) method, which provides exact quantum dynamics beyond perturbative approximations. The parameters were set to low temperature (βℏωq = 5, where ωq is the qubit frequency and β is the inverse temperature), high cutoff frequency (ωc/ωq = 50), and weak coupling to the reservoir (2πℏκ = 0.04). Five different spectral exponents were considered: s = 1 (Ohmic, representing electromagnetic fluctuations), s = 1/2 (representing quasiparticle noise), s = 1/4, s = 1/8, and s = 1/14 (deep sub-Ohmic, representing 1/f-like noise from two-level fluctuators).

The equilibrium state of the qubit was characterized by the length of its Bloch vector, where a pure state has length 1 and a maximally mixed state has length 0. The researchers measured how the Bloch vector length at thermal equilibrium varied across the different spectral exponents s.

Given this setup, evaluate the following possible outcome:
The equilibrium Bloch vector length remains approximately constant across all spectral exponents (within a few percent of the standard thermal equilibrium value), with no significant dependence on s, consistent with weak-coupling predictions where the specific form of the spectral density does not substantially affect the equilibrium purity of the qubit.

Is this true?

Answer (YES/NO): NO